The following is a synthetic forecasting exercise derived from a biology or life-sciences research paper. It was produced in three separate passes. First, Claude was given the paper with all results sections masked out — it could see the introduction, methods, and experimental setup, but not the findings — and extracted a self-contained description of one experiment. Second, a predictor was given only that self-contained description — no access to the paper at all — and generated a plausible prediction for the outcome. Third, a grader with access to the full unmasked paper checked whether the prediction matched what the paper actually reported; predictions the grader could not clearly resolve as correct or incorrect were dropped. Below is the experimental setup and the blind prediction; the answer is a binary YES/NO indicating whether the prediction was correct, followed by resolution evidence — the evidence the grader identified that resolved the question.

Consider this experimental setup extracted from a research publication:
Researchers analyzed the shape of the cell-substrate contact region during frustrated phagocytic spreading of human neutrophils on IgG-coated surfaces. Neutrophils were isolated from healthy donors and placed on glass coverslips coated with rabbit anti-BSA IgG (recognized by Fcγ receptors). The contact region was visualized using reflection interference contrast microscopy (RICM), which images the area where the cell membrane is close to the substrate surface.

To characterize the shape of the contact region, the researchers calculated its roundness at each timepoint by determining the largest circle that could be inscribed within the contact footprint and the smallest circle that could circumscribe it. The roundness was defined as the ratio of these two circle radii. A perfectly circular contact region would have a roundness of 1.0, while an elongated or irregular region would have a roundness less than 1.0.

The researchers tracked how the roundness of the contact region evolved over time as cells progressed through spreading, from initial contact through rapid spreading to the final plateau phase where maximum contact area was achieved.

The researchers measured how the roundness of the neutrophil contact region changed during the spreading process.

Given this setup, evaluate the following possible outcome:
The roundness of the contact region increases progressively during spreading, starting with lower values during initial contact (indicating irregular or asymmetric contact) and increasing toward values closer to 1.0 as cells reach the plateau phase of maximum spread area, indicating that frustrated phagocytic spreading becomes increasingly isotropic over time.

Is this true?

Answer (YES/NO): NO